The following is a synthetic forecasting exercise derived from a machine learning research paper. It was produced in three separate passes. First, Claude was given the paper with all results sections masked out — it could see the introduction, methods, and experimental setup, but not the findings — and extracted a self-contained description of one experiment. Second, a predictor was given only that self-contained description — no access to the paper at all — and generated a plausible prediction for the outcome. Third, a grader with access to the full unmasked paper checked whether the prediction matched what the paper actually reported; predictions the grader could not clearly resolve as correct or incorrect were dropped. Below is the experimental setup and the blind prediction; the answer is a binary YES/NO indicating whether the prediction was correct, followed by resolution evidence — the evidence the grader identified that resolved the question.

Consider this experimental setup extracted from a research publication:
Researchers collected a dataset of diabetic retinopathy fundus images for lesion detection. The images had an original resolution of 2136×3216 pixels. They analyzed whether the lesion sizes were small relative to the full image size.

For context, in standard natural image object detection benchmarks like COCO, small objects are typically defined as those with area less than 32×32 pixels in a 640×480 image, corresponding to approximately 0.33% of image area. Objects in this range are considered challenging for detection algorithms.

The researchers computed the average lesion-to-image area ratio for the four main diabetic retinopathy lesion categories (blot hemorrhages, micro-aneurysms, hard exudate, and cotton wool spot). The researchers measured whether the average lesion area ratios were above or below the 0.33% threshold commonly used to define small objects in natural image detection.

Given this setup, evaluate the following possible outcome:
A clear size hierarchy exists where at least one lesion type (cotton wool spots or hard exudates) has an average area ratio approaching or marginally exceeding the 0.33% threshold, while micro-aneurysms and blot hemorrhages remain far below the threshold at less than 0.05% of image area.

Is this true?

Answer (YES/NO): NO